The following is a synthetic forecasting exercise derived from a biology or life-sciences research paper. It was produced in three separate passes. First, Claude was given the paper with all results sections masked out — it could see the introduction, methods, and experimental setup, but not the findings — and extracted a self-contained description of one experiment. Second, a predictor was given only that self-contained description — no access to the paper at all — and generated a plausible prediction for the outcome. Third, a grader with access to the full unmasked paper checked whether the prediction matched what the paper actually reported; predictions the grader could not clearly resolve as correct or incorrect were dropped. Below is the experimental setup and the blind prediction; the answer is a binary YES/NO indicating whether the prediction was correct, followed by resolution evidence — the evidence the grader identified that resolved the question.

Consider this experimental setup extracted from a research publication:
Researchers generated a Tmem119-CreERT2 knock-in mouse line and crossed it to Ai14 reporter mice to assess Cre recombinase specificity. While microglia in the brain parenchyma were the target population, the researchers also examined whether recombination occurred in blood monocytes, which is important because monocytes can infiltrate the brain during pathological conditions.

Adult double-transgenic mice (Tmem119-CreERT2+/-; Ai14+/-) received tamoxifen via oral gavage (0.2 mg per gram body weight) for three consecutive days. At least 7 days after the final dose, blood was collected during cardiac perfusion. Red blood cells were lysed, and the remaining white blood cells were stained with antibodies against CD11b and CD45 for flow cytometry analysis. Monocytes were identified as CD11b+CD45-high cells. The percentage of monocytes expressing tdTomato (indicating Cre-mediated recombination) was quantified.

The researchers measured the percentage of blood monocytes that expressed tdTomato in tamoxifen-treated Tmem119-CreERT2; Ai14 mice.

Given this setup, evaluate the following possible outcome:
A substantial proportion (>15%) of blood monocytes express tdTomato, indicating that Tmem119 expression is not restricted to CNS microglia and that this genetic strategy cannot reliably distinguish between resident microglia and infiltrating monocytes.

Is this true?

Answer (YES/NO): NO